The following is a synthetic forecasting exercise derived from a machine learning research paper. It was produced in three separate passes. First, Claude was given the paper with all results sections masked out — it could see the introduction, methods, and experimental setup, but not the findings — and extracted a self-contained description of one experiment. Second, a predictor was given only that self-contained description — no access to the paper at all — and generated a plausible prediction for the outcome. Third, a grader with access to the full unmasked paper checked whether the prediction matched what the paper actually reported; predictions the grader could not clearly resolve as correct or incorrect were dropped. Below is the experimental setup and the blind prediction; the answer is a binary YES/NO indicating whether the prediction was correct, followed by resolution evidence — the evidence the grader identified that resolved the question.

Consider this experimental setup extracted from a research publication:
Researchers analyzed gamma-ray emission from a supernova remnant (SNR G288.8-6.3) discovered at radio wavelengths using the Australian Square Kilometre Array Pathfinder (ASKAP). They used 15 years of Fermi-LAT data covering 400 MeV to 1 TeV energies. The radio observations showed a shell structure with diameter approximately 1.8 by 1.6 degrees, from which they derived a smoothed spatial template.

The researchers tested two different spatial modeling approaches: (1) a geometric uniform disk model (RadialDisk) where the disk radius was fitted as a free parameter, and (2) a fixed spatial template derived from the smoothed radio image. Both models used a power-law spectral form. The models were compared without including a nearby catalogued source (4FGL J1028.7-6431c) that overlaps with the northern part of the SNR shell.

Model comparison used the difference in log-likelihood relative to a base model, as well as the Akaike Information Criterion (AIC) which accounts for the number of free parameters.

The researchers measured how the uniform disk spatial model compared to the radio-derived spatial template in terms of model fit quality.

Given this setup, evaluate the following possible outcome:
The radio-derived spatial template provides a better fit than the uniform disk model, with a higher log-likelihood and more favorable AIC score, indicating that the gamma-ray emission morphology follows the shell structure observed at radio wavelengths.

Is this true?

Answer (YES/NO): NO